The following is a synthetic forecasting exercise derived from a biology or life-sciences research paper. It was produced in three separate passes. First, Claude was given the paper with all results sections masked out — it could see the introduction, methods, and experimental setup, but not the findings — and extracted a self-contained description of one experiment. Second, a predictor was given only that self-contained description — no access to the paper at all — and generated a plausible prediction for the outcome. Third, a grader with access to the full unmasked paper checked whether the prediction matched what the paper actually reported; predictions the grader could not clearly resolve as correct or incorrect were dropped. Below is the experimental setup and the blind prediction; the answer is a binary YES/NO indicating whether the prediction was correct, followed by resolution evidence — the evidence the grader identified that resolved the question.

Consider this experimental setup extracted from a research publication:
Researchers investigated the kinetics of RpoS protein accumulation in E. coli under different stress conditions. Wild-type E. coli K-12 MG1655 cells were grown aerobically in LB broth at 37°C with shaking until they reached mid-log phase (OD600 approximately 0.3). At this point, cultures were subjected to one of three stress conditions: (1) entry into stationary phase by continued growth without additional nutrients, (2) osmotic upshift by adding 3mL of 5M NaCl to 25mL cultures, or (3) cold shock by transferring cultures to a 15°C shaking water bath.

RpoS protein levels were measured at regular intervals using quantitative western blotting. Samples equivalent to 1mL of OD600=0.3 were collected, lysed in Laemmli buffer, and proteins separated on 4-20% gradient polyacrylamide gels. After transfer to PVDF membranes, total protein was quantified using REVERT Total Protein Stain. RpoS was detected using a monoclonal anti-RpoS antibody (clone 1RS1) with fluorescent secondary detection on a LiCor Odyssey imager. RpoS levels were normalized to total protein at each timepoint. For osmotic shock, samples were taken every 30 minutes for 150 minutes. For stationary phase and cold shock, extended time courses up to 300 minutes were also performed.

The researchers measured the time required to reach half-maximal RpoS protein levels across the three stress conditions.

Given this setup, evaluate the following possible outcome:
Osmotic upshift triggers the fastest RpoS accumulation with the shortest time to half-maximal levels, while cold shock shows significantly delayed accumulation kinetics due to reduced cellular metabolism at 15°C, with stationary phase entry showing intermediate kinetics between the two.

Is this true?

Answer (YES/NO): YES